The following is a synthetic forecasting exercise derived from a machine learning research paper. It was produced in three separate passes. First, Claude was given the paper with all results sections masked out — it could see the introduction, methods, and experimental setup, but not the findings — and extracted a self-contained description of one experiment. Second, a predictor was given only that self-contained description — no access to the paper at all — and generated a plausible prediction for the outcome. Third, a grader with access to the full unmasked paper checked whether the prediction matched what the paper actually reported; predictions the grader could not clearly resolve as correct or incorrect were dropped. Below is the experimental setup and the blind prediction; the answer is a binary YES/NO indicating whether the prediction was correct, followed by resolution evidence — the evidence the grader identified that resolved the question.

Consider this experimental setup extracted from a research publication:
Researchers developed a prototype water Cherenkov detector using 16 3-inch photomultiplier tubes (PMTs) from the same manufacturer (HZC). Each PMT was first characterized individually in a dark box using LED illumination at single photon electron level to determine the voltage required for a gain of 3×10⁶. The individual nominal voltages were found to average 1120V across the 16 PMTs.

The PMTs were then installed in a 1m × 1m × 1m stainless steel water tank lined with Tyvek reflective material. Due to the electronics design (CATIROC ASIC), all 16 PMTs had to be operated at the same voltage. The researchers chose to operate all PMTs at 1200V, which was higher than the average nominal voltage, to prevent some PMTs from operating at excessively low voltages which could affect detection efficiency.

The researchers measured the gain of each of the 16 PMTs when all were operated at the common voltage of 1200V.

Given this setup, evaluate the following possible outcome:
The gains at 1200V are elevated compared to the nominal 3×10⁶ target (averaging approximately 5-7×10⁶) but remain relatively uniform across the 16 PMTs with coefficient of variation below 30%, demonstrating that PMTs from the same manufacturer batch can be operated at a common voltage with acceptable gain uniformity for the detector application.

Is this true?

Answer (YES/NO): NO